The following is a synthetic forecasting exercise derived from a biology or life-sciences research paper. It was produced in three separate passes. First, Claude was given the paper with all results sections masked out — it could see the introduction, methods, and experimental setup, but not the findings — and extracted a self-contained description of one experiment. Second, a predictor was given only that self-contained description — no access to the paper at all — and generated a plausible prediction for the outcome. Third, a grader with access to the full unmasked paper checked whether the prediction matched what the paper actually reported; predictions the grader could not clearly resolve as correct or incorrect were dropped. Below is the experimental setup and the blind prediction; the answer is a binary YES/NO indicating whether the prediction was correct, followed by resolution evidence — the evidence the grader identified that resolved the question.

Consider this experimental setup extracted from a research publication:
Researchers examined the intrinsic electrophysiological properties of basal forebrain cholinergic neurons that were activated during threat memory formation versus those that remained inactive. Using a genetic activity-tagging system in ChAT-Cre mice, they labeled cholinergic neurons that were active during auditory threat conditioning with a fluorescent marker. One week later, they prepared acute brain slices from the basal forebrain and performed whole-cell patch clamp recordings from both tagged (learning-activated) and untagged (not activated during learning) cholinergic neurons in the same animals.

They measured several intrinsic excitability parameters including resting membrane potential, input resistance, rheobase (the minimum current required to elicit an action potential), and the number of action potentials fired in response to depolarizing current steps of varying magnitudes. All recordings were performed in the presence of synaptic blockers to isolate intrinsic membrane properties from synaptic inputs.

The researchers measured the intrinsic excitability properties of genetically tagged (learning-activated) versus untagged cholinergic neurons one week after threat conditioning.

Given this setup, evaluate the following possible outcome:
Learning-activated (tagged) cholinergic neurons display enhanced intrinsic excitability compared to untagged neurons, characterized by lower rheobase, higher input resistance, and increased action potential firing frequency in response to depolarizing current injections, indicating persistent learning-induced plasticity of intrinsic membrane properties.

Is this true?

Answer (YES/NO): NO